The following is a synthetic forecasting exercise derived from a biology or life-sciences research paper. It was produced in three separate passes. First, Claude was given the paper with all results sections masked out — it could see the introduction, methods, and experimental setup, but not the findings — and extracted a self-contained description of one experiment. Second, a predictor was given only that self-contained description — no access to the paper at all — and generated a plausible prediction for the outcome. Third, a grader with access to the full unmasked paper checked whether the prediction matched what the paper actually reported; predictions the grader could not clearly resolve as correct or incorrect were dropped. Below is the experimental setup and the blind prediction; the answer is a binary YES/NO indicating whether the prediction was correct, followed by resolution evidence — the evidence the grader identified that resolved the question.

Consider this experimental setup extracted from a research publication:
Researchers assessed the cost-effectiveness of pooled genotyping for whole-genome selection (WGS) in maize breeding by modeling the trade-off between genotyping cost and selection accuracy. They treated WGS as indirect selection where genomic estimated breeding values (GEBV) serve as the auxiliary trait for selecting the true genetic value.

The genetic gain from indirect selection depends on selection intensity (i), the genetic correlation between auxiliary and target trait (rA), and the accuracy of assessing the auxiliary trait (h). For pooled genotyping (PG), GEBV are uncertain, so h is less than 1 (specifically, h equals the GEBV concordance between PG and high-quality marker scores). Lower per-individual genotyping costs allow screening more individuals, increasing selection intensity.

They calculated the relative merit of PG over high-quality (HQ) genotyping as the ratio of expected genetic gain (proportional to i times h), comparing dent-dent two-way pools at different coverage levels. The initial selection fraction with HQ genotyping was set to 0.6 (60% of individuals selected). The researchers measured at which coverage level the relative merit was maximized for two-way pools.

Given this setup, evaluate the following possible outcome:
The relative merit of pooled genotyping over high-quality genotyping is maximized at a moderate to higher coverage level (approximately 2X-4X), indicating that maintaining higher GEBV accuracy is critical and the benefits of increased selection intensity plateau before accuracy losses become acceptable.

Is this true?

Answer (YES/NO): NO